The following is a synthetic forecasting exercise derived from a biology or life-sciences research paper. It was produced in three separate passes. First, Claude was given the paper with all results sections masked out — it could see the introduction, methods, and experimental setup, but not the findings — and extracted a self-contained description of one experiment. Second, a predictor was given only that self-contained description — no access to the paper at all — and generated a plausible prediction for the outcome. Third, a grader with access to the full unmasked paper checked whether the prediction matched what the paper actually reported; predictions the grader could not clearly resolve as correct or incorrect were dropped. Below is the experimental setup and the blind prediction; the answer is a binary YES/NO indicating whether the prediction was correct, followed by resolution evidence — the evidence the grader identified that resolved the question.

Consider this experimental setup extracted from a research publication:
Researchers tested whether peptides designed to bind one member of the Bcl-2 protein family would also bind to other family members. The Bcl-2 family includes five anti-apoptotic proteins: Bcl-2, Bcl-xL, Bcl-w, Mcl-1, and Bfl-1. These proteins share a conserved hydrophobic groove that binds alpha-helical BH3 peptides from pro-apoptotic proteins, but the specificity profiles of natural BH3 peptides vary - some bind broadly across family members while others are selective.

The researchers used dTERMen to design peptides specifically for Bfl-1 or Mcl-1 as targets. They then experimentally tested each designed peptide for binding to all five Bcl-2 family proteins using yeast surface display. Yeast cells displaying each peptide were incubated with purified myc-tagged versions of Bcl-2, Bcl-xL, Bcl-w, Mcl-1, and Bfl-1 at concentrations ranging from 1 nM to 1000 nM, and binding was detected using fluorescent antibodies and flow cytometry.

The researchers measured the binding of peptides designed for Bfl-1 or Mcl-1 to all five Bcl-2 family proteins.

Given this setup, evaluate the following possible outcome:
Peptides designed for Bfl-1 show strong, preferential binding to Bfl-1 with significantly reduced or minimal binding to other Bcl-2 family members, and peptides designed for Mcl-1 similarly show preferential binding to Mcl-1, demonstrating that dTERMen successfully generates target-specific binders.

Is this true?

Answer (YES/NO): NO